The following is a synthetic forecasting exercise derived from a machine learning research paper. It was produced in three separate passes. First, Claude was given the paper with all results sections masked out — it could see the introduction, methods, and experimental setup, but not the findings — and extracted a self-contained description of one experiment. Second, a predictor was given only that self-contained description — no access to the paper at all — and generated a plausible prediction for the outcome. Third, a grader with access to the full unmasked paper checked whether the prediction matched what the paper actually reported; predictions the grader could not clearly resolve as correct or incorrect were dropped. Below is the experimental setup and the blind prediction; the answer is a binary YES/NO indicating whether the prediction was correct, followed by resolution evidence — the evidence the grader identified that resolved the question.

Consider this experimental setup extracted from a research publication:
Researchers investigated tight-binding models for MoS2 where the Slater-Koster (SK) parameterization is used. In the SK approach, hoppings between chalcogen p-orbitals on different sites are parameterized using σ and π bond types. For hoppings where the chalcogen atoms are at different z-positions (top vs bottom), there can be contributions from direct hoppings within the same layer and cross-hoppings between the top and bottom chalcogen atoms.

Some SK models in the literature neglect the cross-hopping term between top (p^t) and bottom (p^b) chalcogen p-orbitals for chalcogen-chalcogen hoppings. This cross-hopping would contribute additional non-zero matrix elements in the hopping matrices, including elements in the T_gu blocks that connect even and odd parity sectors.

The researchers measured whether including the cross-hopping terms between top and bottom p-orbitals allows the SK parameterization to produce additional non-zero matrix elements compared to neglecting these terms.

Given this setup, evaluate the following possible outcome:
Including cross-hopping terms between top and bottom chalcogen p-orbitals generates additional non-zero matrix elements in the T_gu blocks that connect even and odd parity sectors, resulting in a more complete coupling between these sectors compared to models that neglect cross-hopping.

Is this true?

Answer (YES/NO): YES